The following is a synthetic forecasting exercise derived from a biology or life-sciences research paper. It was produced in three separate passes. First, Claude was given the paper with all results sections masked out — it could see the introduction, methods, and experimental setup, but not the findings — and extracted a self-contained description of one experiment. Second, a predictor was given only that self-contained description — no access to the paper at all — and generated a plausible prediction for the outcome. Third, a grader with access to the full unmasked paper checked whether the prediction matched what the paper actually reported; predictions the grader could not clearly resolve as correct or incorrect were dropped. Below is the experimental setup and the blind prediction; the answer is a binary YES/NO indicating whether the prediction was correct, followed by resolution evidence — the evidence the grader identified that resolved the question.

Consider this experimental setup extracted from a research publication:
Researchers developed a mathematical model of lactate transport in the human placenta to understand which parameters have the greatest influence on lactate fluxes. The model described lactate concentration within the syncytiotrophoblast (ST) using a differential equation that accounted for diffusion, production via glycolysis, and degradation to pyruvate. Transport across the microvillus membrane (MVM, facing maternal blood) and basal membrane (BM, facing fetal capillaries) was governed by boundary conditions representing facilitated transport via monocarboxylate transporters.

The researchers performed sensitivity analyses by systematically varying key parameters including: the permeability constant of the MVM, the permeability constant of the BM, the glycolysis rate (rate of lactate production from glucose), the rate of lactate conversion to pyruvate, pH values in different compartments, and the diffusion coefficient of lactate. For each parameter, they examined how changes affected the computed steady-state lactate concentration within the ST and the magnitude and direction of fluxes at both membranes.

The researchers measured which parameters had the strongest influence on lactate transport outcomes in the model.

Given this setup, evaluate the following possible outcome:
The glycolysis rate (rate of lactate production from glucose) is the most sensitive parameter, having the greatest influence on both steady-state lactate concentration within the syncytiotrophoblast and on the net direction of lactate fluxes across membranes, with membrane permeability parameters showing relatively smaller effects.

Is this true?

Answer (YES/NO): NO